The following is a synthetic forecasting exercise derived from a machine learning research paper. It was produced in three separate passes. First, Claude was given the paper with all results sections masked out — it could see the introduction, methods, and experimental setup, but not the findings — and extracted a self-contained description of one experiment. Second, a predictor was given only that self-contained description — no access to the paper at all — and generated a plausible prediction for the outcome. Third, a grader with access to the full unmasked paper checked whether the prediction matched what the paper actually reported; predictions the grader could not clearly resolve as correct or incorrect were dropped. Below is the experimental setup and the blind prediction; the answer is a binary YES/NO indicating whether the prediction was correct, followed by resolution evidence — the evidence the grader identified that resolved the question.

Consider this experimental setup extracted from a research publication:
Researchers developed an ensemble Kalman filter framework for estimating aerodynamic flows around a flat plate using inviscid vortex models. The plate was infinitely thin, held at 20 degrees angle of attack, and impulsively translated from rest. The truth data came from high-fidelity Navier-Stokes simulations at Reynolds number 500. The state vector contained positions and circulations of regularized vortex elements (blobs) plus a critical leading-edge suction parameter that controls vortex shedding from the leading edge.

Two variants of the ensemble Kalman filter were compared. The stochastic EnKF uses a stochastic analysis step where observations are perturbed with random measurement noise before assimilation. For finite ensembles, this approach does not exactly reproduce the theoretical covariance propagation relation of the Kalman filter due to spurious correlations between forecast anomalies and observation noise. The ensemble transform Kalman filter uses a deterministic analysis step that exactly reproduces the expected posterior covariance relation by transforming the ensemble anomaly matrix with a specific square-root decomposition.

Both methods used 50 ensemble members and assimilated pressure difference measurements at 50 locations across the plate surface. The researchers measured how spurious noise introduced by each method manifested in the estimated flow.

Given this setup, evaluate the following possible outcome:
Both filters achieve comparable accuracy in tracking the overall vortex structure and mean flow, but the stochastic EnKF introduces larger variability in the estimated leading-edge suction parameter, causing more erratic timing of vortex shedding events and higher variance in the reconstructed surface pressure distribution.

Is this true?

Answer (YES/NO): NO